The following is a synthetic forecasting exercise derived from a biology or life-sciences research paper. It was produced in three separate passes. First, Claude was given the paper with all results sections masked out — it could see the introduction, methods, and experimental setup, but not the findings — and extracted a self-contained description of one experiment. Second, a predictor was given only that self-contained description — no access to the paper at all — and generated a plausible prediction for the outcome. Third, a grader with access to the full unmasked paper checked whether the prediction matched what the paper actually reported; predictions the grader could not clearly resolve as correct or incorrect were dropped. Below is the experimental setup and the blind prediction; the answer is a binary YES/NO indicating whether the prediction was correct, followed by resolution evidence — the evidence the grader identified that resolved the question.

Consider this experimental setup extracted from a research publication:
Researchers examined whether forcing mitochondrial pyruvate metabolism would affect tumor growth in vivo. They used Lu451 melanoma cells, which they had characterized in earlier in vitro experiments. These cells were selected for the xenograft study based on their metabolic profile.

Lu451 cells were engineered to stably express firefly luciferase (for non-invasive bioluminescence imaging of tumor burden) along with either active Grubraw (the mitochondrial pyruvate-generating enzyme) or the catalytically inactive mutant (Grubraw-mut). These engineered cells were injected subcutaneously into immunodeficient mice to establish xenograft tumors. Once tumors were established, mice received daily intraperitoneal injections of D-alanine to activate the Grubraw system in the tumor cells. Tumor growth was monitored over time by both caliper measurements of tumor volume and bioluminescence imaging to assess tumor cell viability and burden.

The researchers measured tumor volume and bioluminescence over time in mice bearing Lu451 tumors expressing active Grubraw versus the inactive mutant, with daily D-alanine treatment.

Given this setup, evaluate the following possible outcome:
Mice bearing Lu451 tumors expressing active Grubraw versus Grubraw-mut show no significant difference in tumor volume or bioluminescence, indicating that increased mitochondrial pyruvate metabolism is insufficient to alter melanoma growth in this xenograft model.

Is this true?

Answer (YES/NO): NO